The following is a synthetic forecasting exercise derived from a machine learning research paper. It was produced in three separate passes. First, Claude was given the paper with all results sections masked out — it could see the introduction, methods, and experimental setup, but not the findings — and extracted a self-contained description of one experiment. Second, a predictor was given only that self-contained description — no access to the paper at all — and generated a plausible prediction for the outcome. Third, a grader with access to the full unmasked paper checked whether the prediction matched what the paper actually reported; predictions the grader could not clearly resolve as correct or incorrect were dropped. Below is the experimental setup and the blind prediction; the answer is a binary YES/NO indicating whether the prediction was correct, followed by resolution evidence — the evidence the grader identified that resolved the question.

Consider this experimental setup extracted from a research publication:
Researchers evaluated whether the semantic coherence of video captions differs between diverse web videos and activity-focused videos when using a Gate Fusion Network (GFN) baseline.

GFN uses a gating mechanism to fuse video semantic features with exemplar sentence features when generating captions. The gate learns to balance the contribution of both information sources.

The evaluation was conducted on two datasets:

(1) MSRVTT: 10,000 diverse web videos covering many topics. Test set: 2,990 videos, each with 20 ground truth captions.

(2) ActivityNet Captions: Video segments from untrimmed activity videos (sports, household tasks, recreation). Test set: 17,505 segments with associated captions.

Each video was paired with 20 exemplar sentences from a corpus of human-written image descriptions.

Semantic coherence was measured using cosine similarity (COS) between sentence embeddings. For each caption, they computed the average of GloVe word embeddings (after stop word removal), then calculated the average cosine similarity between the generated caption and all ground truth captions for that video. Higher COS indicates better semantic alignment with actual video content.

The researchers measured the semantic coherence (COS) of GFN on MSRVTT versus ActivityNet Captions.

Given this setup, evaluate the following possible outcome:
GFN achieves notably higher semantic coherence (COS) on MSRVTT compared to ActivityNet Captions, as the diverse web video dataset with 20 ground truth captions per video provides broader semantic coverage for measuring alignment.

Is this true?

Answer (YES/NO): NO